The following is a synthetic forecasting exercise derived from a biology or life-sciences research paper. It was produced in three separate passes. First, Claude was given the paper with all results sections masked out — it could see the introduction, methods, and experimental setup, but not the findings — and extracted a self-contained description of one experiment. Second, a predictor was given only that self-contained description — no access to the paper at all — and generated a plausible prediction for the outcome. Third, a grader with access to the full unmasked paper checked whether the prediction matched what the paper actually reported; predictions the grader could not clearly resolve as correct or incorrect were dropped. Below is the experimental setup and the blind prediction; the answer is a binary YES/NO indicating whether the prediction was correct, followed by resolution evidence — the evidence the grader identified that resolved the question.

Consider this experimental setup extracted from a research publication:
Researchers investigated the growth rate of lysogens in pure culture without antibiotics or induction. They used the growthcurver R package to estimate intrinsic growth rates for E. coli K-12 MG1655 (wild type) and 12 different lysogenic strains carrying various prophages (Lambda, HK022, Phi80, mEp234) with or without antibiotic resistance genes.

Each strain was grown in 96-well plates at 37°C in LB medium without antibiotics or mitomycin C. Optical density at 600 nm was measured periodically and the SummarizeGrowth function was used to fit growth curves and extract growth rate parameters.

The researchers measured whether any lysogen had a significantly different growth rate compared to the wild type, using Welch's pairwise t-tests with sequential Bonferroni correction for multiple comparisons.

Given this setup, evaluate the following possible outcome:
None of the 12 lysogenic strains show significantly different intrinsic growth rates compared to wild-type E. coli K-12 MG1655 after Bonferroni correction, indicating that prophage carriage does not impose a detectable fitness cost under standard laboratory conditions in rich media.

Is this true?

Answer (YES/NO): YES